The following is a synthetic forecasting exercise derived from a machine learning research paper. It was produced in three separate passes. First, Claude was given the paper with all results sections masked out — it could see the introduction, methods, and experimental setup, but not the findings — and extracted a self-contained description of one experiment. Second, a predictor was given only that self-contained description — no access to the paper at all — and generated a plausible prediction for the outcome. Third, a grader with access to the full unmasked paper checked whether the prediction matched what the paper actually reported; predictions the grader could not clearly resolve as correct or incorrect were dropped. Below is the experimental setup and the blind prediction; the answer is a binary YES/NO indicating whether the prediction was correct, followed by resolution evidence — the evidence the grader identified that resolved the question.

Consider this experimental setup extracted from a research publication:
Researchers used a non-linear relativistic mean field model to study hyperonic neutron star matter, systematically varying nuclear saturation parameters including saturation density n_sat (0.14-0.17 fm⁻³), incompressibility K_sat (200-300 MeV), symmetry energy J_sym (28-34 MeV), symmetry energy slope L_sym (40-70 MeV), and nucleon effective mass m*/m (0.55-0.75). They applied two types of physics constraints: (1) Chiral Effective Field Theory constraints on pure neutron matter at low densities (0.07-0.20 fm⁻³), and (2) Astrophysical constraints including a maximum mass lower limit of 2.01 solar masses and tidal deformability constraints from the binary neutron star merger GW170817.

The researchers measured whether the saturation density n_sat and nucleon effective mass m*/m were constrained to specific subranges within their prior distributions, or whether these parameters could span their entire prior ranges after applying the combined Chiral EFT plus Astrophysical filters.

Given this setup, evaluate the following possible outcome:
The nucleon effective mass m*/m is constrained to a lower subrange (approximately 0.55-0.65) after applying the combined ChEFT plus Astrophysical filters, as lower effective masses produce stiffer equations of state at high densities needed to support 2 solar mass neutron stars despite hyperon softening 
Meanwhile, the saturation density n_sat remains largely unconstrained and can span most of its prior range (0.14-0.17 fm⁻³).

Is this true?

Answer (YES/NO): NO